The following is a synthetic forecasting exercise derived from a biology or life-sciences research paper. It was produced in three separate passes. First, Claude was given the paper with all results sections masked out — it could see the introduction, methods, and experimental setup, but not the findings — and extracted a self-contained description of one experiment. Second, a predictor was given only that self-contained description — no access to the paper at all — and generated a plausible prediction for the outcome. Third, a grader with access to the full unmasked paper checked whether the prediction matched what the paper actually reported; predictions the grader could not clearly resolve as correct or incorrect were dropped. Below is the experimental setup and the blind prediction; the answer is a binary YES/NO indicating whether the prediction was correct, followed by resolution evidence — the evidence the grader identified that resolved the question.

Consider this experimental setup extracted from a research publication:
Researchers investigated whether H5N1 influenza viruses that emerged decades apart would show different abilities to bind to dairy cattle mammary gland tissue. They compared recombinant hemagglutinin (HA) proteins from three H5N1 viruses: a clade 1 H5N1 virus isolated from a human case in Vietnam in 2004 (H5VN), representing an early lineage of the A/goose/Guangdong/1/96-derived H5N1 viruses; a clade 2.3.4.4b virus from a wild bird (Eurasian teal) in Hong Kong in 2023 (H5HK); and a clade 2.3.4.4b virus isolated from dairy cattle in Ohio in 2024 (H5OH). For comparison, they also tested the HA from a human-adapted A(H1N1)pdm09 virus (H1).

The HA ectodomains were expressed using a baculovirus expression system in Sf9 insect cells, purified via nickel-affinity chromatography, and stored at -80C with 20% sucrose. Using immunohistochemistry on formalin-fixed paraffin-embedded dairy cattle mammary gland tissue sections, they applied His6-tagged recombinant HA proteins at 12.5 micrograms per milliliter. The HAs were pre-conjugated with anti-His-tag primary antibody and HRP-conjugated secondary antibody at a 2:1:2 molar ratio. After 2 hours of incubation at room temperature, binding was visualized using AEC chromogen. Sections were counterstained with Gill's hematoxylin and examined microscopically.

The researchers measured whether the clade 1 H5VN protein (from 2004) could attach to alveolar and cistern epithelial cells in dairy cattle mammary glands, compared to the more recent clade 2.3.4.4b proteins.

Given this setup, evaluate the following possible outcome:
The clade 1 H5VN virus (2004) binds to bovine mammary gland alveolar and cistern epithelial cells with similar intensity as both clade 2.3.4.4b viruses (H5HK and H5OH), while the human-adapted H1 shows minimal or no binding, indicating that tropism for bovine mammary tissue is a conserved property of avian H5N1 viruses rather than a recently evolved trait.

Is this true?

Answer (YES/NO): YES